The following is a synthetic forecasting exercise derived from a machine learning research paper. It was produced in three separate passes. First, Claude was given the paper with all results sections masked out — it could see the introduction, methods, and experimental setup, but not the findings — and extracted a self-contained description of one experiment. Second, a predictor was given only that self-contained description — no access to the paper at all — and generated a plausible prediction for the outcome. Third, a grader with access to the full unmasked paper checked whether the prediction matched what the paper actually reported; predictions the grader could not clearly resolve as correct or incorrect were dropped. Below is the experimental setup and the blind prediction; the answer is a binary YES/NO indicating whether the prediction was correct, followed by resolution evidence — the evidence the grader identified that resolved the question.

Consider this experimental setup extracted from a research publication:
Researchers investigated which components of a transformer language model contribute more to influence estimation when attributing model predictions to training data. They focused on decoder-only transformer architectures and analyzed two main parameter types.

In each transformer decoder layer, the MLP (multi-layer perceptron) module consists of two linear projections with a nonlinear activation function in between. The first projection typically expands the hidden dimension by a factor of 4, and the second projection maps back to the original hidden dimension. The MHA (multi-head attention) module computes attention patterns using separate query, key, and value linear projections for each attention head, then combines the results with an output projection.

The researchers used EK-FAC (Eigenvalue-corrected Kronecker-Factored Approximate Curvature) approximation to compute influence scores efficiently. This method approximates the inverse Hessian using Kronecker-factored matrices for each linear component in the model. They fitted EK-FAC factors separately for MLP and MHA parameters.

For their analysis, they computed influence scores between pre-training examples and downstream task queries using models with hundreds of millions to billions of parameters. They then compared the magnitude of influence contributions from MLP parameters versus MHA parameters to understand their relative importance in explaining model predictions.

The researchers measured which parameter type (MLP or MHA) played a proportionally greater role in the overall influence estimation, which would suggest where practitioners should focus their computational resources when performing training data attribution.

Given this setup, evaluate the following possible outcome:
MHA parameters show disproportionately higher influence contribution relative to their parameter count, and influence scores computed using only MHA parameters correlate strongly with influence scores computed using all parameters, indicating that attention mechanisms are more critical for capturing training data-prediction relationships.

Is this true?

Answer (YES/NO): NO